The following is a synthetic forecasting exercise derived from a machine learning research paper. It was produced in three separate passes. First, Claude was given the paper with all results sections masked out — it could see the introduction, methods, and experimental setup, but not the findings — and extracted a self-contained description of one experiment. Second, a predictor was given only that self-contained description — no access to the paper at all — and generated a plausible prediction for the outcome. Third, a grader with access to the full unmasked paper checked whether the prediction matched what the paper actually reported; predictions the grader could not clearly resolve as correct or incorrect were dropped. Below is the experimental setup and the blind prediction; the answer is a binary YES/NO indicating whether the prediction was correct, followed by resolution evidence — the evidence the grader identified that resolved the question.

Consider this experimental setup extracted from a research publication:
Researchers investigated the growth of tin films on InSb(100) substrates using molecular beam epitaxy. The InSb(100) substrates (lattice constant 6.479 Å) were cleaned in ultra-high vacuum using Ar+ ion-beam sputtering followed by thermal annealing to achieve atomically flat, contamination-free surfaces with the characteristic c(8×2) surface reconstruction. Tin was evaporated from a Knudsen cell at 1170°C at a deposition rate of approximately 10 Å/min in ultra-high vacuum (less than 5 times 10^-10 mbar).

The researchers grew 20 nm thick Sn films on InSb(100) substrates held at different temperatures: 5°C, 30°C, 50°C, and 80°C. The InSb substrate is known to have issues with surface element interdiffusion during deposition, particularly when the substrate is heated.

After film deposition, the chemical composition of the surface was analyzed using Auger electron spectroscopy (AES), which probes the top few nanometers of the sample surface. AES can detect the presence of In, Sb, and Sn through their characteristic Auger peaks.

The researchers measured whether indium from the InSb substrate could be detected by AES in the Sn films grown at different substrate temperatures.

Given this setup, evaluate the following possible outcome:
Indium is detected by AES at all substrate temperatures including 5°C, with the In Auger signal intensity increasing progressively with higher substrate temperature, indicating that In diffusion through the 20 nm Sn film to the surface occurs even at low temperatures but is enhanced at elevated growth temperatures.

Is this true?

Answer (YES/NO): NO